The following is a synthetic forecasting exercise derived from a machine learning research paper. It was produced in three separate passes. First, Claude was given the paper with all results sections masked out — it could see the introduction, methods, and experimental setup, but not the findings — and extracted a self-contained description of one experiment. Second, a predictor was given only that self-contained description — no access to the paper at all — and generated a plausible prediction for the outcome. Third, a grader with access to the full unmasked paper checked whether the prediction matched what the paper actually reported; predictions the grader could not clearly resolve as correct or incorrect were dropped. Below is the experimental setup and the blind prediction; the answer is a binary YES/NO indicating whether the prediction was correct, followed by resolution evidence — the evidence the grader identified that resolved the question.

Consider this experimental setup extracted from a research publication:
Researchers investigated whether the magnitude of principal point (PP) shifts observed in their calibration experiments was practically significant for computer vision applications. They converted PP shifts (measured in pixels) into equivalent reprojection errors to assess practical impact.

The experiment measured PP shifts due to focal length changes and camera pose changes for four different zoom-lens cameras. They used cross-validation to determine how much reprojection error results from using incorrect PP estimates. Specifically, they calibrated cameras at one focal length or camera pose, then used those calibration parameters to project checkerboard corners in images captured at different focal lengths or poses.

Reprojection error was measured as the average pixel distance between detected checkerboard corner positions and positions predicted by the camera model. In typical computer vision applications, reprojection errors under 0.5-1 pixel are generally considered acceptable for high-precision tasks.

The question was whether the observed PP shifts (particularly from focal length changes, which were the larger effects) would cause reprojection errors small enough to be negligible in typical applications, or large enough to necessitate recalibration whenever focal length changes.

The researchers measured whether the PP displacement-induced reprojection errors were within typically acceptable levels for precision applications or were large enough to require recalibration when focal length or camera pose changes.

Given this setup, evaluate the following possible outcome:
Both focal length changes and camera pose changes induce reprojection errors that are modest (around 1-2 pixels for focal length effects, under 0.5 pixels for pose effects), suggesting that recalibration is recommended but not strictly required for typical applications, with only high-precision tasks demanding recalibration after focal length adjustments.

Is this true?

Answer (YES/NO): NO